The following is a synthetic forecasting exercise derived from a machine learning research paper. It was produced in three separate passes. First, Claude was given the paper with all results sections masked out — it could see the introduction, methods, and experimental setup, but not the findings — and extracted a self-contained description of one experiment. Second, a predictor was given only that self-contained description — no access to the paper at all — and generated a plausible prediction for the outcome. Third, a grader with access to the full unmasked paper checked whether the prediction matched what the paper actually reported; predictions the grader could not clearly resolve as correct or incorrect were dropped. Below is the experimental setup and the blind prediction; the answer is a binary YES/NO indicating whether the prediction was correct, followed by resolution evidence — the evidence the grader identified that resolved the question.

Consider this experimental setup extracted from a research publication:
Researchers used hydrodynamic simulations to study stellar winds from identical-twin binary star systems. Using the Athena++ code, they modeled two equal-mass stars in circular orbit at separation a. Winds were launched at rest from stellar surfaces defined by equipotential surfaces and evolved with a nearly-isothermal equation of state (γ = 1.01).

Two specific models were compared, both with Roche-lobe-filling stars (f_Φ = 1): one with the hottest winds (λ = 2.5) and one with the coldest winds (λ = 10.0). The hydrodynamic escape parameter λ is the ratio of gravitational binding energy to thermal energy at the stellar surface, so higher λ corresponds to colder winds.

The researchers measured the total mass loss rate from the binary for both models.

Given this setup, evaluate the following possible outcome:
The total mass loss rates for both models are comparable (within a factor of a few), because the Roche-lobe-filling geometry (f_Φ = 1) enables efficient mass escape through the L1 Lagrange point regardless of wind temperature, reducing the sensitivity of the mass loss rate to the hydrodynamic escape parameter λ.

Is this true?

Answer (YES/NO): NO